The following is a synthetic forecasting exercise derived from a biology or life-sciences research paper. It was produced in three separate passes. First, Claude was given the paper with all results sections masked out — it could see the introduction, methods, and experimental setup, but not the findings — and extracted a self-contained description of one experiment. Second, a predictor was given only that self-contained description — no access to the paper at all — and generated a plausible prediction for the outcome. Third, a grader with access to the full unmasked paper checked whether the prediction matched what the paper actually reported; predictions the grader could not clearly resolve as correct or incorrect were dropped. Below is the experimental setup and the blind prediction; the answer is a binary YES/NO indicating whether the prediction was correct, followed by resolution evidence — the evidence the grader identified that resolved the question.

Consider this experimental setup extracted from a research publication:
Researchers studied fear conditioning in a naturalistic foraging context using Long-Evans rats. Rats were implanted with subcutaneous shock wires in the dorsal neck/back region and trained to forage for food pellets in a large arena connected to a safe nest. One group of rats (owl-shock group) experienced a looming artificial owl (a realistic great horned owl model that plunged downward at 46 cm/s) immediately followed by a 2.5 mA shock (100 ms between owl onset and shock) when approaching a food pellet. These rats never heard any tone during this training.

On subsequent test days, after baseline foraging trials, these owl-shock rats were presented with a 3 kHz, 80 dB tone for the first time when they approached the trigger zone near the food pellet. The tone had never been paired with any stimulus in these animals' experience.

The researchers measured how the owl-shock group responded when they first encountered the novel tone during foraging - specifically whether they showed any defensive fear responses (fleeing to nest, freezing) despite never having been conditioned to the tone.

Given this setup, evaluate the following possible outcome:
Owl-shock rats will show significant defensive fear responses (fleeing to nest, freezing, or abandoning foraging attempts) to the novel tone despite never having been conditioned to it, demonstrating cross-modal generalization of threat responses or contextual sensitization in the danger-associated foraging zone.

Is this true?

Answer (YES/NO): YES